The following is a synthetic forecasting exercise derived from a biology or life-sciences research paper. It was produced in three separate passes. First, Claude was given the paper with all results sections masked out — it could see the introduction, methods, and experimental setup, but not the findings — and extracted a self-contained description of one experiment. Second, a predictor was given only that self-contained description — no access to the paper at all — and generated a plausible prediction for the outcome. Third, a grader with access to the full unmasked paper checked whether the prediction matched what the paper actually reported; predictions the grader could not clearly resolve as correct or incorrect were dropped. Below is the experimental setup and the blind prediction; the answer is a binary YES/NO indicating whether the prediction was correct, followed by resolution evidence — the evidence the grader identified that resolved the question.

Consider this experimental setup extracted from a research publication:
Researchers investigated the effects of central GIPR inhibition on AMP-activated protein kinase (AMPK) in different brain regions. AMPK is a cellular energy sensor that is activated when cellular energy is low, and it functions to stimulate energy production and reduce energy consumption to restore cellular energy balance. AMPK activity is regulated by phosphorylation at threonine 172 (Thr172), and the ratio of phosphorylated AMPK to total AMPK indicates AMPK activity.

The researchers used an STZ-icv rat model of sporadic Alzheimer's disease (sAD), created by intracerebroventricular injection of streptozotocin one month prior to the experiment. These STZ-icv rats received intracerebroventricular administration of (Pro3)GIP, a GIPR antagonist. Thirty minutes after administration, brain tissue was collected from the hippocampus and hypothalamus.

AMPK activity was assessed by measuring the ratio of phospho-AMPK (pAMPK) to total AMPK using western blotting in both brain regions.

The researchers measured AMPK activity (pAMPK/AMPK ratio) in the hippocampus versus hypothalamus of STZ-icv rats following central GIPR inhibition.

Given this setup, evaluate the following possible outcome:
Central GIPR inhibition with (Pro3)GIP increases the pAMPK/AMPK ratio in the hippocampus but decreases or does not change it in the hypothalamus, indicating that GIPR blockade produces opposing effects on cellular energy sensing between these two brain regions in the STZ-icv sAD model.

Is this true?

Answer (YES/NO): NO